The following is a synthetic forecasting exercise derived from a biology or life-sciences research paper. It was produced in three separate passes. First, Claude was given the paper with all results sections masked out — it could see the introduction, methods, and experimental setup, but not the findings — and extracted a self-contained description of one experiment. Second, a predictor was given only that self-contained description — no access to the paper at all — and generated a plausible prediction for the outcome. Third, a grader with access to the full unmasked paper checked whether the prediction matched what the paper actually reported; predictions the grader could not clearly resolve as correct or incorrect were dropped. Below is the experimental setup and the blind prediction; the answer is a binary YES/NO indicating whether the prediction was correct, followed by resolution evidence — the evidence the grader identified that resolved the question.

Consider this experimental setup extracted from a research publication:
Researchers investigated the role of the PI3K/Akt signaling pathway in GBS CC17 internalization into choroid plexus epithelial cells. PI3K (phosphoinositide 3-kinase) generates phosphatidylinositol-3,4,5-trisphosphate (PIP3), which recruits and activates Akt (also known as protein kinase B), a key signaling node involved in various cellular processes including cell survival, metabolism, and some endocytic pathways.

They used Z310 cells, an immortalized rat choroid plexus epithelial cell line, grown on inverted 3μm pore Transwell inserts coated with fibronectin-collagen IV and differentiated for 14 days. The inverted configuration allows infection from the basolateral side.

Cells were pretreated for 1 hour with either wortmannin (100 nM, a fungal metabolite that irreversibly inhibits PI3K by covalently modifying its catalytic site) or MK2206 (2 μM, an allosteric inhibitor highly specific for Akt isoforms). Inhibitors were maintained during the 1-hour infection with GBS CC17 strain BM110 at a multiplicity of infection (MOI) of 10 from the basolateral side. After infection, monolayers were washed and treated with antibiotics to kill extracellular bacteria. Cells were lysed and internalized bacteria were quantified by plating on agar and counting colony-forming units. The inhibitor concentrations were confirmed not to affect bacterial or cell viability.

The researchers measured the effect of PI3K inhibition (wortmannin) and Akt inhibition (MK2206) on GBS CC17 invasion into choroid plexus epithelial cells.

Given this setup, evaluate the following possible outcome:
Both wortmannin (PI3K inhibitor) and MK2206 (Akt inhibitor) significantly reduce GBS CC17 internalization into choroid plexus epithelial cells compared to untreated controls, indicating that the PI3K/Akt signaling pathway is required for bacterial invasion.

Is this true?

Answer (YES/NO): NO